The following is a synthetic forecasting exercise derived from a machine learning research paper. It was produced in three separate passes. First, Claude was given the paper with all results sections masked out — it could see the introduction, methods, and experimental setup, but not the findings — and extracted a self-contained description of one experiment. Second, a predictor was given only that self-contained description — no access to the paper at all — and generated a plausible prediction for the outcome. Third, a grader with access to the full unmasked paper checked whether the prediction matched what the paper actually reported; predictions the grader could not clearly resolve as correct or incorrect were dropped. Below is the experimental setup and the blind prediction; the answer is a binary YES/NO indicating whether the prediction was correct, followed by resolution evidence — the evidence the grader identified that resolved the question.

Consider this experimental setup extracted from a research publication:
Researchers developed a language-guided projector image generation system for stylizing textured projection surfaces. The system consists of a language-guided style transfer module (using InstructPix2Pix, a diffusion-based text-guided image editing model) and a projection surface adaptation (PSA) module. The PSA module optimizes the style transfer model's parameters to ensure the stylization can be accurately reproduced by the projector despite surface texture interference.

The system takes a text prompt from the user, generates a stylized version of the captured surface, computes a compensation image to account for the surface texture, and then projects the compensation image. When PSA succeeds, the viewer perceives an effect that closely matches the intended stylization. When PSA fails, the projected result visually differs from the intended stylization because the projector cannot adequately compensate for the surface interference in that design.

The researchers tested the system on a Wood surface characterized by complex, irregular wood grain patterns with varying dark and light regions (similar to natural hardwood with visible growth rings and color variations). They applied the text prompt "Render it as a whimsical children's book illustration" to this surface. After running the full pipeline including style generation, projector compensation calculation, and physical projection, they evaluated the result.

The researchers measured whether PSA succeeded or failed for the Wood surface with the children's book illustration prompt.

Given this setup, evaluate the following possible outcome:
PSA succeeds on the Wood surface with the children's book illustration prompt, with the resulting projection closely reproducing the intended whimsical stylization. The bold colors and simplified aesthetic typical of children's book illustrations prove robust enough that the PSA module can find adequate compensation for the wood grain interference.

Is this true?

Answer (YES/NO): NO